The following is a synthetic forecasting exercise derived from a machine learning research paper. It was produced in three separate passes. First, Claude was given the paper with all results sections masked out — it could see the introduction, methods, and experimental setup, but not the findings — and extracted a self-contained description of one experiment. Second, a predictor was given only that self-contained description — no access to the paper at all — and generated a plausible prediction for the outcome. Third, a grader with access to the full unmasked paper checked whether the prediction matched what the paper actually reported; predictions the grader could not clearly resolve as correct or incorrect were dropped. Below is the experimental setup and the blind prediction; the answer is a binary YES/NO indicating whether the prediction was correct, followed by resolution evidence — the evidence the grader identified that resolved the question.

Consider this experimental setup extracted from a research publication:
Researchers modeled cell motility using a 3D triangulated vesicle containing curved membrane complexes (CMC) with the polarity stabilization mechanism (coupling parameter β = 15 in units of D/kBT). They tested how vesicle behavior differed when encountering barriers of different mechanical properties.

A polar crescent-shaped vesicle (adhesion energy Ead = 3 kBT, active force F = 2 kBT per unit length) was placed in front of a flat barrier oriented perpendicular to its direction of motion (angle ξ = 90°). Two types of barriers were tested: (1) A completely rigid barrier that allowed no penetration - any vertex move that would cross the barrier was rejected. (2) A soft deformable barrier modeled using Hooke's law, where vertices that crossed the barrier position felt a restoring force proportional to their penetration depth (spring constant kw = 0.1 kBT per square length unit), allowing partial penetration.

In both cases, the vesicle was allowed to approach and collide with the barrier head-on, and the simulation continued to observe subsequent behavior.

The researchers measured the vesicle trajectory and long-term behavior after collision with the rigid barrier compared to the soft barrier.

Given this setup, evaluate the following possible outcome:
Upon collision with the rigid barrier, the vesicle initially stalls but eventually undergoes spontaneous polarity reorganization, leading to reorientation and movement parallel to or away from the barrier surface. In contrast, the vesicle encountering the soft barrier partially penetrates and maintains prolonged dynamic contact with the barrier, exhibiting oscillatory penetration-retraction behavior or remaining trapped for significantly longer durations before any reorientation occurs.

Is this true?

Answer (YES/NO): YES